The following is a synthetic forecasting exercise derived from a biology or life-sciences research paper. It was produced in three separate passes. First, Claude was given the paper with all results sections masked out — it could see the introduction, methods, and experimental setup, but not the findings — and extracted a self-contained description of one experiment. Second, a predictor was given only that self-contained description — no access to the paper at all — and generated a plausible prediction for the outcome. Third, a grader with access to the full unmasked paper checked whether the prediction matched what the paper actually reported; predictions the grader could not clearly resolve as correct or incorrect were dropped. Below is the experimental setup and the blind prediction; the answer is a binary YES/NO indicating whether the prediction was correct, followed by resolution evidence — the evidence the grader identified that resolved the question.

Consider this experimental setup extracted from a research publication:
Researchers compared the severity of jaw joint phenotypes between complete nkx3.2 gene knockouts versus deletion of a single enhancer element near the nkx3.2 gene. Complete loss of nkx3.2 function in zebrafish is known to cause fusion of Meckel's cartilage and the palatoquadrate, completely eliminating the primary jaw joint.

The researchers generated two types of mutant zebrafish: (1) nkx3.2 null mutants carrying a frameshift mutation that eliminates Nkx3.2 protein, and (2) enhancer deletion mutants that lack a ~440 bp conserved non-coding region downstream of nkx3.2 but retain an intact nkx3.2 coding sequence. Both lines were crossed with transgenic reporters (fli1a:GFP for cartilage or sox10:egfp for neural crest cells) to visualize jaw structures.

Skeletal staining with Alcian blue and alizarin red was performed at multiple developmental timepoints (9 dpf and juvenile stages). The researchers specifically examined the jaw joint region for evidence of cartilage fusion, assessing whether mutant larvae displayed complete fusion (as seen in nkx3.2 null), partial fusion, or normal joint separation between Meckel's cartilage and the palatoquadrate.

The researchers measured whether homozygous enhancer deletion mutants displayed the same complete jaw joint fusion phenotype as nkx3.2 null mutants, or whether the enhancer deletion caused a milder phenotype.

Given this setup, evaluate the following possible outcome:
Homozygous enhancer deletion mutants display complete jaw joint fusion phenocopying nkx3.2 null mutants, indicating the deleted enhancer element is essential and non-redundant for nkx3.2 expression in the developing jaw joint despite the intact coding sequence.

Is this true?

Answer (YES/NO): NO